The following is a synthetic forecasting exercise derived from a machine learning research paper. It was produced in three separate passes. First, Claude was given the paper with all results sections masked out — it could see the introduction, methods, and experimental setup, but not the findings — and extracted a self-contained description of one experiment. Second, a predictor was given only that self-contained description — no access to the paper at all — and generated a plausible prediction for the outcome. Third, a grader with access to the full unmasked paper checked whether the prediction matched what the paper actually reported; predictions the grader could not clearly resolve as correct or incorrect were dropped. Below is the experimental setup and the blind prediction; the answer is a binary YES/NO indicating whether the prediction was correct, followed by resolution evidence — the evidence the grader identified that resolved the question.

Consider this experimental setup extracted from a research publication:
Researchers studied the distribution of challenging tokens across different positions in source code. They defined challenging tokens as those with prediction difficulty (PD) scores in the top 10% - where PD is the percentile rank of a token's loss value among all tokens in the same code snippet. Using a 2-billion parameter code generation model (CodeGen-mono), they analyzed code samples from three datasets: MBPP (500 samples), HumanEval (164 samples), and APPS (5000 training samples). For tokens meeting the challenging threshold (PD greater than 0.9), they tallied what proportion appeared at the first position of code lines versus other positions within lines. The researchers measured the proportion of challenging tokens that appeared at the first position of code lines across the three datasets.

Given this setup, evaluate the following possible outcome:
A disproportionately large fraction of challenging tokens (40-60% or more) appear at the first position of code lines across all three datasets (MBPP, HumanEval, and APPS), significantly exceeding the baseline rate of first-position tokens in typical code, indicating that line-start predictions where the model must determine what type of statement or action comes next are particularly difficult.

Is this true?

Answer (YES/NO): NO